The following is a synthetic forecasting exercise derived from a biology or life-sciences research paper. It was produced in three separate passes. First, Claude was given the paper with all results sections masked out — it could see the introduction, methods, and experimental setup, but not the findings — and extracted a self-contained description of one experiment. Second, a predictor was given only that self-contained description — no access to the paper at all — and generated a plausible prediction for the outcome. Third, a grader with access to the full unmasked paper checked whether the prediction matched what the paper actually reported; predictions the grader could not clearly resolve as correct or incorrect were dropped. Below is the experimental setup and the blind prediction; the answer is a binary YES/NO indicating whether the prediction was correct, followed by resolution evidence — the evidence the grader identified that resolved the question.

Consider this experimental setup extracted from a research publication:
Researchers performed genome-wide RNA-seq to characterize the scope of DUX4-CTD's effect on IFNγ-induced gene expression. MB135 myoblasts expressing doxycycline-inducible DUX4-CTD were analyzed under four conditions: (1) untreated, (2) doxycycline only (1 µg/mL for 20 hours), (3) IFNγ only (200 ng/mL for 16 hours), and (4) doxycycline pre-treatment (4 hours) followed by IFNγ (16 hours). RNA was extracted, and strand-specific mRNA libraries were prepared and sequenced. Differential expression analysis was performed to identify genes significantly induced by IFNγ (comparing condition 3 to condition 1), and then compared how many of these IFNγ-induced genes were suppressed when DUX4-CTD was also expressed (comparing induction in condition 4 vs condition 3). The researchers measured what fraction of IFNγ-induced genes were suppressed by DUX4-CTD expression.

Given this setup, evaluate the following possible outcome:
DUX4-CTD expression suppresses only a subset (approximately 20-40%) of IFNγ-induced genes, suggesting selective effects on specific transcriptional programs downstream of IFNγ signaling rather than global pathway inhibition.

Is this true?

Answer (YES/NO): NO